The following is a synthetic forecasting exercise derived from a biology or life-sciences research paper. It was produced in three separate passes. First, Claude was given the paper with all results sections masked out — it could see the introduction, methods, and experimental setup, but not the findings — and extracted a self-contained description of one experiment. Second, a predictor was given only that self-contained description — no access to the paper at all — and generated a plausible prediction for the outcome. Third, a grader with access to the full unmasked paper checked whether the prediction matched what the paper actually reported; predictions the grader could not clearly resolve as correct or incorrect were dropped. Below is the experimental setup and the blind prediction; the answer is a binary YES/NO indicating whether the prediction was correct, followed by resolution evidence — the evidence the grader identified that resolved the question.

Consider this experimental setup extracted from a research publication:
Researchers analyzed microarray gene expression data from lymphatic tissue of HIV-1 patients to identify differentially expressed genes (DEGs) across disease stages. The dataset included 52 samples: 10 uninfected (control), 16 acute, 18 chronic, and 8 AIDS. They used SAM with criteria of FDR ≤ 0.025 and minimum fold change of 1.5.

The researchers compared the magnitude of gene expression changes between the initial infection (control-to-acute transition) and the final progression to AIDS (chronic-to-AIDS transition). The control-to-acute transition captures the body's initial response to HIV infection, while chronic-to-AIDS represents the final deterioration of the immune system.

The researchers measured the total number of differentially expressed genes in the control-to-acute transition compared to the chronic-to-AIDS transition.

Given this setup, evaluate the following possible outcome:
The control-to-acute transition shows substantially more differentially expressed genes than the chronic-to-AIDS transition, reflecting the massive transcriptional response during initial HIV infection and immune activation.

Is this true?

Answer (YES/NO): YES